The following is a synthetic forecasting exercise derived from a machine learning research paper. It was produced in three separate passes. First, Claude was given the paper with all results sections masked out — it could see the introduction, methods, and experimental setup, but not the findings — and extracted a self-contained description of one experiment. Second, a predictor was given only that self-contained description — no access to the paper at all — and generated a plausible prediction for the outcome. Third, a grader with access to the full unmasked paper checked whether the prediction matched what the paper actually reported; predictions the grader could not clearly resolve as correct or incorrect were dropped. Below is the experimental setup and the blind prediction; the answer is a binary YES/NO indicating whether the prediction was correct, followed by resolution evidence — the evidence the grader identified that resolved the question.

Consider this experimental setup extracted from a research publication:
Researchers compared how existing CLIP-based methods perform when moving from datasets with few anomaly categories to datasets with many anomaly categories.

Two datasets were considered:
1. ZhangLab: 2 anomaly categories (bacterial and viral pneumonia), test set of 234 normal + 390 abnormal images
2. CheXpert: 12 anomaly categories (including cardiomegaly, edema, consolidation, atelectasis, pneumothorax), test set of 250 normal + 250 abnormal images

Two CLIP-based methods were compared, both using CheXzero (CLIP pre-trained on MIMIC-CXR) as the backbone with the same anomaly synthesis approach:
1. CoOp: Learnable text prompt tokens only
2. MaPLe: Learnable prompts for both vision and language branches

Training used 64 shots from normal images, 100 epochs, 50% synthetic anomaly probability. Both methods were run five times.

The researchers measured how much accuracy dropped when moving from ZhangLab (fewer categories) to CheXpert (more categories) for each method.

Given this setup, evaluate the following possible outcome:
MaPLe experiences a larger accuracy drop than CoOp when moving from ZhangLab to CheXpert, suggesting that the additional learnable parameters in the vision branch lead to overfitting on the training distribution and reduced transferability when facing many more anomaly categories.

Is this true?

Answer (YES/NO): YES